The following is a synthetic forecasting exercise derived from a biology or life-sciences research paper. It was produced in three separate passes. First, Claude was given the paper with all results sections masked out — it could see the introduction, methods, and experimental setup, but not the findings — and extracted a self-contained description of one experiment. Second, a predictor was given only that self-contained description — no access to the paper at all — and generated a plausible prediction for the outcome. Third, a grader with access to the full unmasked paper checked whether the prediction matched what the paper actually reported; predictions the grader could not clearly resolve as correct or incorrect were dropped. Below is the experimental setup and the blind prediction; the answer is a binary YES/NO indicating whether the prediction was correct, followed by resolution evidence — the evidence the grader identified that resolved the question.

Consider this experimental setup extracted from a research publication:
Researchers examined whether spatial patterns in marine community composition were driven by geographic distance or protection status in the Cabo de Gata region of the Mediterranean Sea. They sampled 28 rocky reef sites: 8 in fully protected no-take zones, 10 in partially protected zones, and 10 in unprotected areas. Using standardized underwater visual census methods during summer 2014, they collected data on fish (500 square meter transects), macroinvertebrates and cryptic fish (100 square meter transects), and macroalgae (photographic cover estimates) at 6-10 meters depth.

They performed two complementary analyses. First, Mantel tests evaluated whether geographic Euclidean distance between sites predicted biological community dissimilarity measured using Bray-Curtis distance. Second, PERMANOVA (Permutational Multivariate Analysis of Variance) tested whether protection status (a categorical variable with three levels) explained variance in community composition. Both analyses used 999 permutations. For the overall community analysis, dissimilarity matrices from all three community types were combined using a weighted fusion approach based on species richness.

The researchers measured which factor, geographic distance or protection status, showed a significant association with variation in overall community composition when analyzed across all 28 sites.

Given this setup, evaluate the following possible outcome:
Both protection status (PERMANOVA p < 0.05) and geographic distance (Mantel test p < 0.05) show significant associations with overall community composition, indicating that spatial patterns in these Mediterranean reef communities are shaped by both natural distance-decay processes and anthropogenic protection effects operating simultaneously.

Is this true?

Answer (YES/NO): NO